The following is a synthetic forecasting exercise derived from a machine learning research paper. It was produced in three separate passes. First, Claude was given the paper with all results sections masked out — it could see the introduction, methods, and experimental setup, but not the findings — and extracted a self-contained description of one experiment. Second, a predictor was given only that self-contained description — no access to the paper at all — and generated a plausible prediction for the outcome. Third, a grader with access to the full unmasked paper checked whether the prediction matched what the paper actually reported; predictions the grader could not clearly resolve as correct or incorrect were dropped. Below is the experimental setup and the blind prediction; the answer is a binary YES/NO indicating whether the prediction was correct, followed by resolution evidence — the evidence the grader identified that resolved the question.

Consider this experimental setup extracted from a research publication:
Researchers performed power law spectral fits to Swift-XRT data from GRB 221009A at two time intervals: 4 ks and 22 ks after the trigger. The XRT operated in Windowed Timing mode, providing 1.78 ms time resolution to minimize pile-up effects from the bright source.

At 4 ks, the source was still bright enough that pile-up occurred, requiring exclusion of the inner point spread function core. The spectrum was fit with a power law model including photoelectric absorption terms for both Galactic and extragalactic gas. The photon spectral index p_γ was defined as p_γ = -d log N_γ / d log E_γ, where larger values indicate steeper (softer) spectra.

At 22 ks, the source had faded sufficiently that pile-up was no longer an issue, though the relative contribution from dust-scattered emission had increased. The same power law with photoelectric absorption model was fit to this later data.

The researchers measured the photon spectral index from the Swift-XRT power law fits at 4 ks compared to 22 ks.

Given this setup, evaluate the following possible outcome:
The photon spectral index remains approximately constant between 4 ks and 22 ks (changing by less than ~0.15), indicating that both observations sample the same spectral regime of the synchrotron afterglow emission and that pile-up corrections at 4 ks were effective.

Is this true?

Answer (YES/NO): NO